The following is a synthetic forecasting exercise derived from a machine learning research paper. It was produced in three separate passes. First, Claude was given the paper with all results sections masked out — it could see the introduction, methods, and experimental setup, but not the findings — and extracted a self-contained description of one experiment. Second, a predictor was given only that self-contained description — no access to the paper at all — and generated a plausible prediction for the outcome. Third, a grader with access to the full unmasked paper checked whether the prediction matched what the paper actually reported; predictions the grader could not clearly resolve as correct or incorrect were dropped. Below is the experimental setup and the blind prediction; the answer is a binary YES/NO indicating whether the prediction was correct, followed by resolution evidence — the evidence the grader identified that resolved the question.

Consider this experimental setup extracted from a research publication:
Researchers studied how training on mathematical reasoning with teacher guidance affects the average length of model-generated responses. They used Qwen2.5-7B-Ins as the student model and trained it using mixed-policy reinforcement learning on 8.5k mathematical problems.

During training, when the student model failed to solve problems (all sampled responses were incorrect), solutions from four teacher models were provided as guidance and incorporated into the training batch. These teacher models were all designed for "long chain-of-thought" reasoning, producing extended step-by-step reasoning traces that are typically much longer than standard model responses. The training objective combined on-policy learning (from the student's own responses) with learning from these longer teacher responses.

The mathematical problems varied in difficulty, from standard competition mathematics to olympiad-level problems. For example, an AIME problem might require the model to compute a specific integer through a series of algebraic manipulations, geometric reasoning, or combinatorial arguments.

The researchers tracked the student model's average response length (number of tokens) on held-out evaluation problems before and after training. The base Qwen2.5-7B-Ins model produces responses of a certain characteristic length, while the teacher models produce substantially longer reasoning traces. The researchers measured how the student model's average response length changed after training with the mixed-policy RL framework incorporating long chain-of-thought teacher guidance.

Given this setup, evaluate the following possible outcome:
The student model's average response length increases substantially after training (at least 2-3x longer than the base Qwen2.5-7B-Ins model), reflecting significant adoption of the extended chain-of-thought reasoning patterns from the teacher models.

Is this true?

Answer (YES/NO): NO